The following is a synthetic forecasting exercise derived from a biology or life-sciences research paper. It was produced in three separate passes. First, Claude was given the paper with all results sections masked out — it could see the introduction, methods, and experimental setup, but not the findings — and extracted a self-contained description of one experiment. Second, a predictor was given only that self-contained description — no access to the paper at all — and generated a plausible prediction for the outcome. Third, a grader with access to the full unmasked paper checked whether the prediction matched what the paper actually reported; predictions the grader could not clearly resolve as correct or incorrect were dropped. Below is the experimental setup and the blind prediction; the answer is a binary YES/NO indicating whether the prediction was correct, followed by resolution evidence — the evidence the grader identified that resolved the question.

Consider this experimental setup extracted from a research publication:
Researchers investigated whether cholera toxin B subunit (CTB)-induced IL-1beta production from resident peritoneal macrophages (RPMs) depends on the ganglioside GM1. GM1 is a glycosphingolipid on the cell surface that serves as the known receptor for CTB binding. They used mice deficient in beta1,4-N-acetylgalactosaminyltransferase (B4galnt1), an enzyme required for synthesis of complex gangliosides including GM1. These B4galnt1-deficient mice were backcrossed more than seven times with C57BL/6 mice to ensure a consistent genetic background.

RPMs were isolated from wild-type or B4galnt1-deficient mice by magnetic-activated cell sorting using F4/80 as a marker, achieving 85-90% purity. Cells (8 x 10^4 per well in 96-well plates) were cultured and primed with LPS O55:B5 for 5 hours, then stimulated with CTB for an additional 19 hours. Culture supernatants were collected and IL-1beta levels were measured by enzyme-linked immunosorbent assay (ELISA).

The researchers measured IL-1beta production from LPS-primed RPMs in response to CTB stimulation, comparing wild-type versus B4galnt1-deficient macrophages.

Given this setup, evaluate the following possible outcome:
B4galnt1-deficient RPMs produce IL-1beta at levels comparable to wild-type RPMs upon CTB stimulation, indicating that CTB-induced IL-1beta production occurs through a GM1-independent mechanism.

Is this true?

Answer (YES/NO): NO